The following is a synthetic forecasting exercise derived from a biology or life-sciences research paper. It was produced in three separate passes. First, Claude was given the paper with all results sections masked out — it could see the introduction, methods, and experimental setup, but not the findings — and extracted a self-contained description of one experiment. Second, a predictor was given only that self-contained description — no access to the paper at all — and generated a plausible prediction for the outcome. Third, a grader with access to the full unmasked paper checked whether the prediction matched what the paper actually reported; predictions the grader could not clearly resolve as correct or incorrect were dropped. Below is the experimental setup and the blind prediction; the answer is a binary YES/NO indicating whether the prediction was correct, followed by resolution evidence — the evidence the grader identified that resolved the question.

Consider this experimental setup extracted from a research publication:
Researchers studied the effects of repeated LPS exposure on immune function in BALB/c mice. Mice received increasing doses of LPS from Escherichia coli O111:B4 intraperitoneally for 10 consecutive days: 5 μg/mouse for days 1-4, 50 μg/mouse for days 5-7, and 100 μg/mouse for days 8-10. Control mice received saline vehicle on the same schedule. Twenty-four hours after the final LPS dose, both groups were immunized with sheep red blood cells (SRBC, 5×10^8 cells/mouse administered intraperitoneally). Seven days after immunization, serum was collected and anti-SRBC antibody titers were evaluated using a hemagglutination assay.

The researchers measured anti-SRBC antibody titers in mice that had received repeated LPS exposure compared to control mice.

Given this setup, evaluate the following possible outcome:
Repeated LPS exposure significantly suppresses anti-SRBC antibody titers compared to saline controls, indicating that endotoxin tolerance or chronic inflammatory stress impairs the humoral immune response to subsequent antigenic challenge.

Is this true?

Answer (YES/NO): YES